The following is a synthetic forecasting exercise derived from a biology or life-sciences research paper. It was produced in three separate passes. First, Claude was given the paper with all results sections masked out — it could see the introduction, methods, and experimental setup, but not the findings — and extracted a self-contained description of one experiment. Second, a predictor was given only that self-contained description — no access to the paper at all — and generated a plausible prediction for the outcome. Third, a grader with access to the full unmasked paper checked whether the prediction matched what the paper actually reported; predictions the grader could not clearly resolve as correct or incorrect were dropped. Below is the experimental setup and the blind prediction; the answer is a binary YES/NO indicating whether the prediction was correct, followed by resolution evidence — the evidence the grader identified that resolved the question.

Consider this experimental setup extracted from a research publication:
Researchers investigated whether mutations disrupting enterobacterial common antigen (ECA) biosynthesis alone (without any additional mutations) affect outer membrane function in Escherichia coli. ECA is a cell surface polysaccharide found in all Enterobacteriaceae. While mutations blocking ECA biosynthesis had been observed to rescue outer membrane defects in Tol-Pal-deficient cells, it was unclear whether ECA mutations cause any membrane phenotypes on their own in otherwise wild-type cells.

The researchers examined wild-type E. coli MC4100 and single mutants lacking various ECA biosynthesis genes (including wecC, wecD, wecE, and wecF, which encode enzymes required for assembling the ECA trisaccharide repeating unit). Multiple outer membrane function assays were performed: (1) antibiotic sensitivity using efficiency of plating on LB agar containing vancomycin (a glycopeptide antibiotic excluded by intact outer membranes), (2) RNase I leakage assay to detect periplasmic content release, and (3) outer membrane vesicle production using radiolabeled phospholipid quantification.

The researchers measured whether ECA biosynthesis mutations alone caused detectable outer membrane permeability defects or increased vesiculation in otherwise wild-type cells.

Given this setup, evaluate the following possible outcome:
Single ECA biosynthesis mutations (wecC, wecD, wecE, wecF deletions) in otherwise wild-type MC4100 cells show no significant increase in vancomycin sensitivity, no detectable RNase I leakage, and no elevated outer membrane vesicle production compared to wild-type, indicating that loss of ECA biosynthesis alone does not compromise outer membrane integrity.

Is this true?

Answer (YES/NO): NO